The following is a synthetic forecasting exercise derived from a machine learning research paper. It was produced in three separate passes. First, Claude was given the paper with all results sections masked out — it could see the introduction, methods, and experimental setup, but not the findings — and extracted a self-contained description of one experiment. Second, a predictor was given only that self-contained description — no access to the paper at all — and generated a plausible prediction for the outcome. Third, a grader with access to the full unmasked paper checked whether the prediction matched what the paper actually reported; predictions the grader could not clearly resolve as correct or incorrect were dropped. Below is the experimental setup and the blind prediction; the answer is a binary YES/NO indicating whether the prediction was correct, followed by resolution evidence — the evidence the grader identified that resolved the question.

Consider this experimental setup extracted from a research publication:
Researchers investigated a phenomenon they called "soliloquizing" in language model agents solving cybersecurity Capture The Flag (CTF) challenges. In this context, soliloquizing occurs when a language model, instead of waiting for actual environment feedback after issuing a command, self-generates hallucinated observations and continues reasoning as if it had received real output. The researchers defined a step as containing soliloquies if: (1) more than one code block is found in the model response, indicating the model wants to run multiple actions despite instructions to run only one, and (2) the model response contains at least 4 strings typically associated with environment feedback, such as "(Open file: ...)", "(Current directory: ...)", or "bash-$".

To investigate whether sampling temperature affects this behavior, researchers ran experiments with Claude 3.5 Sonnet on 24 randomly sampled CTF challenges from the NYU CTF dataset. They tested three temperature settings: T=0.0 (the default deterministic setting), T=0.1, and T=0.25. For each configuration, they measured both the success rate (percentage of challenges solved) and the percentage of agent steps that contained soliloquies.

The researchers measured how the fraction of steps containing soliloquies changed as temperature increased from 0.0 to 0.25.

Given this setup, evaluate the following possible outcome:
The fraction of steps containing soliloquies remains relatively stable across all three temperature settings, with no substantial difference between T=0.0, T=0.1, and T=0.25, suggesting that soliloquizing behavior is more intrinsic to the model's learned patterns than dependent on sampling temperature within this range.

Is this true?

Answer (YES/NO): YES